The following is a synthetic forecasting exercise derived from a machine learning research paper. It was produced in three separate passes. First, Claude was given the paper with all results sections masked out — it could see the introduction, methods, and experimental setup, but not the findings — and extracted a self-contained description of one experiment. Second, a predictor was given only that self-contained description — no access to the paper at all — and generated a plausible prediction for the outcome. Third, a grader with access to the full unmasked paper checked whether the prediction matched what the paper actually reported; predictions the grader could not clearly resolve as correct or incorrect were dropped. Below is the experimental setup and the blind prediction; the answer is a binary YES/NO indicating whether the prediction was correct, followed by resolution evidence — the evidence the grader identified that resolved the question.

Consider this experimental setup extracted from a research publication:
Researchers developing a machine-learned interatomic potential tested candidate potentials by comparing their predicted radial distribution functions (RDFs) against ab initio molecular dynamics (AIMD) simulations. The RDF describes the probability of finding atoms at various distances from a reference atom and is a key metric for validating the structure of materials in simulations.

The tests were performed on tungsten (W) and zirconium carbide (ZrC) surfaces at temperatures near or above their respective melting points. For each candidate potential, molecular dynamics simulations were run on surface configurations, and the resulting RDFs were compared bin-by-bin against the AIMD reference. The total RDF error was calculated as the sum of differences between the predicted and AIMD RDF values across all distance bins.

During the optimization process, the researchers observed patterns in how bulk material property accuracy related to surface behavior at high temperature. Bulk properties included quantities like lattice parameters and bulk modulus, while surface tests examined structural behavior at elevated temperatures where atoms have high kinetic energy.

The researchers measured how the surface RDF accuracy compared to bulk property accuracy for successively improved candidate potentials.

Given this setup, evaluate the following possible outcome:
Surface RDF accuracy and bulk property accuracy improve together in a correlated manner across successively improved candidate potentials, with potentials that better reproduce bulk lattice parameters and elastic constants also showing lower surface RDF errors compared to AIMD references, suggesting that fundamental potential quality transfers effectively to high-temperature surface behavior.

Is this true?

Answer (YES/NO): NO